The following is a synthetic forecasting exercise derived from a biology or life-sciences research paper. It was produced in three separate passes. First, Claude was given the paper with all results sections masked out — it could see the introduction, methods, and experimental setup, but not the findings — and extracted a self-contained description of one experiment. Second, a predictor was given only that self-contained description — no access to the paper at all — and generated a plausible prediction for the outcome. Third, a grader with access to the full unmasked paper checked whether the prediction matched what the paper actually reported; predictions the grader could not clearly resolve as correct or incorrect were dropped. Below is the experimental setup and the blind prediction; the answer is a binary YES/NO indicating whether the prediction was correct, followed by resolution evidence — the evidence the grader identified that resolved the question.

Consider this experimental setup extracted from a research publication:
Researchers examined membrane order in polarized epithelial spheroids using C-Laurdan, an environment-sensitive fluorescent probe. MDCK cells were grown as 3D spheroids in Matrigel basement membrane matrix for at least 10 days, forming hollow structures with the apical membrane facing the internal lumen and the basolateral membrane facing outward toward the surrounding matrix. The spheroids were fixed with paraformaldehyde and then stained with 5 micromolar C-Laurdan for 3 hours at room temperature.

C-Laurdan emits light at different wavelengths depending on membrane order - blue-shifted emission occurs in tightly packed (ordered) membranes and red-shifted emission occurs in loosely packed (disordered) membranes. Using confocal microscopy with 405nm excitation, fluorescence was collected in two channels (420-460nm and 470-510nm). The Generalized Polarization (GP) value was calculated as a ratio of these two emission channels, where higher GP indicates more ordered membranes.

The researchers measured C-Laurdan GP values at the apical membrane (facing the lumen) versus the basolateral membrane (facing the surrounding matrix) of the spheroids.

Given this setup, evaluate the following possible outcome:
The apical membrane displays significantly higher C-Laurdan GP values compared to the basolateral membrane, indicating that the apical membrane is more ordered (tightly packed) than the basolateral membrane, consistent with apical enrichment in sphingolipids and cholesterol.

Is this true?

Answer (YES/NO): YES